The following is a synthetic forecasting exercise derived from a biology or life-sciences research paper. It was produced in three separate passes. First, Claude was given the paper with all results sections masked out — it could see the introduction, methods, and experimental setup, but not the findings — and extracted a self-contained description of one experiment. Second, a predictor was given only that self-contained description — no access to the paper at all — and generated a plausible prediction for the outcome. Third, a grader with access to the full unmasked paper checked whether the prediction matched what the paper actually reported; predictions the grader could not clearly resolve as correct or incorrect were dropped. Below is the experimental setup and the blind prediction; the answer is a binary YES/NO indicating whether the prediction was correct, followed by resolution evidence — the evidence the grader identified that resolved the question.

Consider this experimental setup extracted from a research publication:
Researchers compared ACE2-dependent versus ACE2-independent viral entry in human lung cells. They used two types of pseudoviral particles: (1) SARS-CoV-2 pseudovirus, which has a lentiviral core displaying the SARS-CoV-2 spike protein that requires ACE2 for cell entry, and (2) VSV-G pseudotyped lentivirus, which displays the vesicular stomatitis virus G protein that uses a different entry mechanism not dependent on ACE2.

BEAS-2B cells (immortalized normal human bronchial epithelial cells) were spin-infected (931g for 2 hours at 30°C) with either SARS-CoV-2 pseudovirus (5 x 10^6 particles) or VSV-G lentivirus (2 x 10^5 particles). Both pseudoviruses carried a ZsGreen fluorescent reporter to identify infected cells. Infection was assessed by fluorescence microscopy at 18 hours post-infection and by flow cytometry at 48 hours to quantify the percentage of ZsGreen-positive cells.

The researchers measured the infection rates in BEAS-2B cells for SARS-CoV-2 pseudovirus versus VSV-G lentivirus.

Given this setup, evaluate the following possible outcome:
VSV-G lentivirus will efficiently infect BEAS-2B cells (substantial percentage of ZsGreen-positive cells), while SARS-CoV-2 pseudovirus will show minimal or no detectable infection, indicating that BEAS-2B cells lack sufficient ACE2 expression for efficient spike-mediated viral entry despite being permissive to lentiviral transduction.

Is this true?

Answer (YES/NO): NO